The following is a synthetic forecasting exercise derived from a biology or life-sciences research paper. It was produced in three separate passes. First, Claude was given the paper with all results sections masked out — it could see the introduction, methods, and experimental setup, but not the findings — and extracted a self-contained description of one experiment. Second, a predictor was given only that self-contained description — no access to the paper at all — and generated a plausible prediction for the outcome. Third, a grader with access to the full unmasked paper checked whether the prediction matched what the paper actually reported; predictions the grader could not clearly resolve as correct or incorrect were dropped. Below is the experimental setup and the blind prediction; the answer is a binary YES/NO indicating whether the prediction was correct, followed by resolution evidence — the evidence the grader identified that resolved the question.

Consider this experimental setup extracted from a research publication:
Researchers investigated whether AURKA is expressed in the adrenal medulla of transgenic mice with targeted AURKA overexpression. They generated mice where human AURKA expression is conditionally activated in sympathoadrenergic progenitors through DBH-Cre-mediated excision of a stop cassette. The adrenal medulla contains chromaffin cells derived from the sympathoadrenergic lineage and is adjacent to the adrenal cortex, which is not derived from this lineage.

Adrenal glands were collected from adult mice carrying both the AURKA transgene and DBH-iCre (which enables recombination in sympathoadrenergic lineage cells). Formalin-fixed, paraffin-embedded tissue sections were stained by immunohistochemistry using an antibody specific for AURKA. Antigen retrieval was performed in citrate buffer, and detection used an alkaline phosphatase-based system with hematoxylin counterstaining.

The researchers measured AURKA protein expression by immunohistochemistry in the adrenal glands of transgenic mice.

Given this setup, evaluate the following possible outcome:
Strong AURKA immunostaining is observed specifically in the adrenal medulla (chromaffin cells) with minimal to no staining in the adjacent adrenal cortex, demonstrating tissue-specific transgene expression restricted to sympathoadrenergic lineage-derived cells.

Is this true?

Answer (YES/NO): NO